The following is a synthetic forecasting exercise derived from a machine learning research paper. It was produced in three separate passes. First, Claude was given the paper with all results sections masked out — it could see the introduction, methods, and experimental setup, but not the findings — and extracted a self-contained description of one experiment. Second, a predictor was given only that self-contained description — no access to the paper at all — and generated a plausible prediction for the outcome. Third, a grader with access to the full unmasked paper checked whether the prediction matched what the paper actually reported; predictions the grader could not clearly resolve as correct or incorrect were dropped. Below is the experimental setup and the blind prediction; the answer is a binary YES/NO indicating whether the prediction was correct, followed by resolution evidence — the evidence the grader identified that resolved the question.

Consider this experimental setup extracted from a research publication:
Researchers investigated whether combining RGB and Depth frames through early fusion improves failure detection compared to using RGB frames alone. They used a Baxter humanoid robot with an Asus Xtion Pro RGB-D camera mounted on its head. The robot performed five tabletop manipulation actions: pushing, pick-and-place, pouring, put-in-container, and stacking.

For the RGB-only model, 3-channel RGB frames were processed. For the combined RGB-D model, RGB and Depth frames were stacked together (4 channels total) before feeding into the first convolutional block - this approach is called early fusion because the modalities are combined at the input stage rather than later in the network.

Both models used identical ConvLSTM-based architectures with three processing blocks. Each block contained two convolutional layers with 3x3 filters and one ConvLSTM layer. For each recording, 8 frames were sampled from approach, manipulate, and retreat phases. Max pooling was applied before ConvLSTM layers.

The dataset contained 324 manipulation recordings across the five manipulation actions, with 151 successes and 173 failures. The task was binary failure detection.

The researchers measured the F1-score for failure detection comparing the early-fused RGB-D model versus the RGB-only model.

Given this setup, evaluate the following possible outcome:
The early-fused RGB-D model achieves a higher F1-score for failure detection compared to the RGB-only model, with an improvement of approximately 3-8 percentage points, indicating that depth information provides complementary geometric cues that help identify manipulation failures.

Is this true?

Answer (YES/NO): NO